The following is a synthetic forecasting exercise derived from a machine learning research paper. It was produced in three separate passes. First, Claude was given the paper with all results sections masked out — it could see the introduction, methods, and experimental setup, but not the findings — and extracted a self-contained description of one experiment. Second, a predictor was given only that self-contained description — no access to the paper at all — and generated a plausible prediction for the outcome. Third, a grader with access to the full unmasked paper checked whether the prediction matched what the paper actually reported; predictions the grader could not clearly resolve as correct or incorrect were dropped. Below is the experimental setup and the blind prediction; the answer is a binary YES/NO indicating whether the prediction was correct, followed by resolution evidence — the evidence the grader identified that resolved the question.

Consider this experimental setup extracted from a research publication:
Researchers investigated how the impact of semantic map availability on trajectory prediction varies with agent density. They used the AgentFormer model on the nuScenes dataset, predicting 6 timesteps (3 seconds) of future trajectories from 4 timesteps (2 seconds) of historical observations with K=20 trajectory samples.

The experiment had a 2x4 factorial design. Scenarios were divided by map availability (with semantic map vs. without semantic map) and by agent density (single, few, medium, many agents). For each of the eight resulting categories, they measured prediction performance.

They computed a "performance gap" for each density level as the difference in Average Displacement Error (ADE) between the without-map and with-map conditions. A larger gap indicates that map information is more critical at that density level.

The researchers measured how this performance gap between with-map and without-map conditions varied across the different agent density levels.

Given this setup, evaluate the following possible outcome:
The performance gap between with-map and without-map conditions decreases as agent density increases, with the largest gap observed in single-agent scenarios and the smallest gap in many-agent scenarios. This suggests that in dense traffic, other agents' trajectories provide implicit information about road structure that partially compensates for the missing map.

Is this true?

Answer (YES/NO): NO